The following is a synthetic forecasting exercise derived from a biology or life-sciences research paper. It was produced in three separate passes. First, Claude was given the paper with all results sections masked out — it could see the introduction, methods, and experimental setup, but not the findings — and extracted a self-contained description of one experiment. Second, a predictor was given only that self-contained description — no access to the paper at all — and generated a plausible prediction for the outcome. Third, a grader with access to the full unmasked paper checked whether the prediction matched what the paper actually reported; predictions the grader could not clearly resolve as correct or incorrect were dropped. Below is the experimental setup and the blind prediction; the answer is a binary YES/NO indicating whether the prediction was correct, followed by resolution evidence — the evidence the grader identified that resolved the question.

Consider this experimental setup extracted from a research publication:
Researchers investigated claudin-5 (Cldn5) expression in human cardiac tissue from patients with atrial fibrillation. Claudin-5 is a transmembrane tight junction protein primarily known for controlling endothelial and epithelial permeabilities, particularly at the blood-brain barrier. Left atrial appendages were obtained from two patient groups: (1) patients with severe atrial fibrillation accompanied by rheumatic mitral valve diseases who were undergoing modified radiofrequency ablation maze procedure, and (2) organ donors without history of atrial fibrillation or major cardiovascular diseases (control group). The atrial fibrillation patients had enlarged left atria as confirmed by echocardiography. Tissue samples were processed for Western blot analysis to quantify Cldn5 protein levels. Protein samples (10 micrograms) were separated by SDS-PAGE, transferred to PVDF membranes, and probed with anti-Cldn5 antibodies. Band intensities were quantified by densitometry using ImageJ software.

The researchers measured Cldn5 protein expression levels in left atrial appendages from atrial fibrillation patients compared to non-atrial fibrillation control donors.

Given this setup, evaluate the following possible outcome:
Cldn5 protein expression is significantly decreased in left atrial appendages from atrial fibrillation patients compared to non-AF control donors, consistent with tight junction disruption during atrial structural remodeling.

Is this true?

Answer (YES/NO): YES